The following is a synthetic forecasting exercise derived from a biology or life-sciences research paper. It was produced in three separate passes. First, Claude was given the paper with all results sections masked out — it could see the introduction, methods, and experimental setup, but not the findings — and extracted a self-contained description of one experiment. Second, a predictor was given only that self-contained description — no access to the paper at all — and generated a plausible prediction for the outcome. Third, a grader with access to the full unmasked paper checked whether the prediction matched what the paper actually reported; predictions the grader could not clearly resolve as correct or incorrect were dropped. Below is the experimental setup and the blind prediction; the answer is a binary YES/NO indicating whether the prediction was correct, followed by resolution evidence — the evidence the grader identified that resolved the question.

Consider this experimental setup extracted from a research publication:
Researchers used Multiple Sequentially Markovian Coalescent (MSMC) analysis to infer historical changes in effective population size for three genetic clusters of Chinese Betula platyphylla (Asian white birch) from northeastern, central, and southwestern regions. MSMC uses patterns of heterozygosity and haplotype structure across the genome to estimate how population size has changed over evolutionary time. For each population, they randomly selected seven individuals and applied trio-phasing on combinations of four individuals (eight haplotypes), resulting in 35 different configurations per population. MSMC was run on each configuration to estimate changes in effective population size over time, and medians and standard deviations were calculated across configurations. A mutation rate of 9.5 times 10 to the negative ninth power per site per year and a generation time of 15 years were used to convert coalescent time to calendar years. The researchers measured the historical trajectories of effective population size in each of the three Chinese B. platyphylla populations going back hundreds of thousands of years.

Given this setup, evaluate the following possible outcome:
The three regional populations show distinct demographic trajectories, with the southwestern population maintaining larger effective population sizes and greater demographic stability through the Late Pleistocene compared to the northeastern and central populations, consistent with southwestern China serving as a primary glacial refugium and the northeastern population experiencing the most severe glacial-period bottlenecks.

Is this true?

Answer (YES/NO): NO